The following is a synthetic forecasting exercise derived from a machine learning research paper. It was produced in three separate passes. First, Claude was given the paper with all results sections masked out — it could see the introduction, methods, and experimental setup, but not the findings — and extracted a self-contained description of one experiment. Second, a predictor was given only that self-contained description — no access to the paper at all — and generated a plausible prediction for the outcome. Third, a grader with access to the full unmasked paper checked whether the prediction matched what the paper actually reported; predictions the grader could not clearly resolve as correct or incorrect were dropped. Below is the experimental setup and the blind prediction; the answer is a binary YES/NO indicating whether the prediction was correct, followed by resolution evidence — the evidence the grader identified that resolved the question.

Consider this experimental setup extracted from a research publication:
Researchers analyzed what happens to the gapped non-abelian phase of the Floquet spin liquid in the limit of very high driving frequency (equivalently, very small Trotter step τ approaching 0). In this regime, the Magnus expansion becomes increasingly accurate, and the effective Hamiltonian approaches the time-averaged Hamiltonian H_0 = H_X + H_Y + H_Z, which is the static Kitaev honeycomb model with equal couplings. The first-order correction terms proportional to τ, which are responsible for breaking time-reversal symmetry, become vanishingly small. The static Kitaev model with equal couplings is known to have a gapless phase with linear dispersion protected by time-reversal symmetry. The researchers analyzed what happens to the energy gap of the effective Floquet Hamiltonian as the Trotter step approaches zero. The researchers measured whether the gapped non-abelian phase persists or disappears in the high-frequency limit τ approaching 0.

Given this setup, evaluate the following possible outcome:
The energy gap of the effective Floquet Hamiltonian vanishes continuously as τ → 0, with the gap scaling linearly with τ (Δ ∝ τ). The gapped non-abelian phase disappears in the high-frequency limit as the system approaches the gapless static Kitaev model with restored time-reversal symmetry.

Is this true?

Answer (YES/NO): YES